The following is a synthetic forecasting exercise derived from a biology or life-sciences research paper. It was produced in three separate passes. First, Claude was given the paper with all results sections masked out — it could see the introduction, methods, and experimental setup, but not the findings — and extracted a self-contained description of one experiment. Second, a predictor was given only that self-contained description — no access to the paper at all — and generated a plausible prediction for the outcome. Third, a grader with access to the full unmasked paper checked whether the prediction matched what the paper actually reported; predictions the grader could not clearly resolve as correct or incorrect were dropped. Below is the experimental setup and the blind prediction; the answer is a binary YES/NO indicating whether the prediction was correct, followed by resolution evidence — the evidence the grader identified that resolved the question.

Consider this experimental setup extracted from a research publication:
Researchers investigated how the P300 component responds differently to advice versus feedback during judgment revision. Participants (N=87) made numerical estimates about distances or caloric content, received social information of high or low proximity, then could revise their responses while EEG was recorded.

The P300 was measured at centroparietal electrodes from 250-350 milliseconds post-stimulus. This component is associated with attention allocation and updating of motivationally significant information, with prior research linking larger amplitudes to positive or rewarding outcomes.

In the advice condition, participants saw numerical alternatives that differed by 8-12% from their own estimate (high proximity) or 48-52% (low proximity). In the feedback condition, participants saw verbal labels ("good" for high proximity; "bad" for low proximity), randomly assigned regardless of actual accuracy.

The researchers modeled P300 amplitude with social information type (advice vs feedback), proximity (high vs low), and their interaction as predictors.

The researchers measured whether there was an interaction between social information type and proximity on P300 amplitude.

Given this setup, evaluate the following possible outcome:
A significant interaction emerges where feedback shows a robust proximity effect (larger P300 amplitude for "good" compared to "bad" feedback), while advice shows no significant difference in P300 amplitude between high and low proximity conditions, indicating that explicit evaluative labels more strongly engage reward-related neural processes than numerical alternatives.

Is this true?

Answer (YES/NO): NO